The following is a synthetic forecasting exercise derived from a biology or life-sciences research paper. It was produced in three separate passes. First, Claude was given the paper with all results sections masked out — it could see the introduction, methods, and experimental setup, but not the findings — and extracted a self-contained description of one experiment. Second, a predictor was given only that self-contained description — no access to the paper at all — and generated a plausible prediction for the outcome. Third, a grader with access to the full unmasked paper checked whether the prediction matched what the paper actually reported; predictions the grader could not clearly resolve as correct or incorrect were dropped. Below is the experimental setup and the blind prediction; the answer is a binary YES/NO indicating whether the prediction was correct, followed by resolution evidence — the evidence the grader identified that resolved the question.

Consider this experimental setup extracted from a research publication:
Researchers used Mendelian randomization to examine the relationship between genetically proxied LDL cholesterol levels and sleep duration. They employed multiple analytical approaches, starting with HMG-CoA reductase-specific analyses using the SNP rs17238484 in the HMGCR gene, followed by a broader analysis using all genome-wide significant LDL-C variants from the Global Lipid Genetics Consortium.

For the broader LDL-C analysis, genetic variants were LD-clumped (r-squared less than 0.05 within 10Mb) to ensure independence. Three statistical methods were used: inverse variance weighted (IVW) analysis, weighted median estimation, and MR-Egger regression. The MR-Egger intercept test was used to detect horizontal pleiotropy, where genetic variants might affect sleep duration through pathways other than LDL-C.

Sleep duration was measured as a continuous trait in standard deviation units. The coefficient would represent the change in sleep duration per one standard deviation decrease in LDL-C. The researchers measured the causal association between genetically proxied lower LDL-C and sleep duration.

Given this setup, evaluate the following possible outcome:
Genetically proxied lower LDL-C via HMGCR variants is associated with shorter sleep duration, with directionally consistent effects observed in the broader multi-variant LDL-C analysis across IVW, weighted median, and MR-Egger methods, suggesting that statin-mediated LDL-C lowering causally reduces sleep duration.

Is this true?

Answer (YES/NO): NO